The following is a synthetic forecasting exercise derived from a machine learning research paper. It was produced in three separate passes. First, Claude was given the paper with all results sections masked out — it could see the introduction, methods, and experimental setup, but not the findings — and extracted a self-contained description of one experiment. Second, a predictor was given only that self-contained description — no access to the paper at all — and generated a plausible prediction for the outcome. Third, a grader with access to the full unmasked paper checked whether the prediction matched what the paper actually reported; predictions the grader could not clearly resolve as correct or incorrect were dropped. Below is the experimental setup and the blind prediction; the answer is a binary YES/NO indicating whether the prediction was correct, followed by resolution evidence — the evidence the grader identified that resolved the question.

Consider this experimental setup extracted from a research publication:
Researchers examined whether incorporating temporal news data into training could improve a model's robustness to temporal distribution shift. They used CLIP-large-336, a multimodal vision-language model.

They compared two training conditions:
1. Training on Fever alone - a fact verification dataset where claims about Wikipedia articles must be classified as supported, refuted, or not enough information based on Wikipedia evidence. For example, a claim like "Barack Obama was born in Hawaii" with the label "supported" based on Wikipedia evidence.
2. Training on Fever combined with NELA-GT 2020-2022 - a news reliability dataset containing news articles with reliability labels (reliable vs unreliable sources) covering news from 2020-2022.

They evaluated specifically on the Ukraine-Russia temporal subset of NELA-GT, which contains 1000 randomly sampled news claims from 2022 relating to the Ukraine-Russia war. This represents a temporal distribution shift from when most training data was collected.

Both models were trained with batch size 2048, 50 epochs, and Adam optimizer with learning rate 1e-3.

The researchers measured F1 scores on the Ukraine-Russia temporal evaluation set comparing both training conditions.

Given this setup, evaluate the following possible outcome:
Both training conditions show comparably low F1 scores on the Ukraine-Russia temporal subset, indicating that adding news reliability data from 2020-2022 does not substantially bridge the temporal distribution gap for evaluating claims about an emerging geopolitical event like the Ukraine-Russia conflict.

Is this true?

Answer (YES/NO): NO